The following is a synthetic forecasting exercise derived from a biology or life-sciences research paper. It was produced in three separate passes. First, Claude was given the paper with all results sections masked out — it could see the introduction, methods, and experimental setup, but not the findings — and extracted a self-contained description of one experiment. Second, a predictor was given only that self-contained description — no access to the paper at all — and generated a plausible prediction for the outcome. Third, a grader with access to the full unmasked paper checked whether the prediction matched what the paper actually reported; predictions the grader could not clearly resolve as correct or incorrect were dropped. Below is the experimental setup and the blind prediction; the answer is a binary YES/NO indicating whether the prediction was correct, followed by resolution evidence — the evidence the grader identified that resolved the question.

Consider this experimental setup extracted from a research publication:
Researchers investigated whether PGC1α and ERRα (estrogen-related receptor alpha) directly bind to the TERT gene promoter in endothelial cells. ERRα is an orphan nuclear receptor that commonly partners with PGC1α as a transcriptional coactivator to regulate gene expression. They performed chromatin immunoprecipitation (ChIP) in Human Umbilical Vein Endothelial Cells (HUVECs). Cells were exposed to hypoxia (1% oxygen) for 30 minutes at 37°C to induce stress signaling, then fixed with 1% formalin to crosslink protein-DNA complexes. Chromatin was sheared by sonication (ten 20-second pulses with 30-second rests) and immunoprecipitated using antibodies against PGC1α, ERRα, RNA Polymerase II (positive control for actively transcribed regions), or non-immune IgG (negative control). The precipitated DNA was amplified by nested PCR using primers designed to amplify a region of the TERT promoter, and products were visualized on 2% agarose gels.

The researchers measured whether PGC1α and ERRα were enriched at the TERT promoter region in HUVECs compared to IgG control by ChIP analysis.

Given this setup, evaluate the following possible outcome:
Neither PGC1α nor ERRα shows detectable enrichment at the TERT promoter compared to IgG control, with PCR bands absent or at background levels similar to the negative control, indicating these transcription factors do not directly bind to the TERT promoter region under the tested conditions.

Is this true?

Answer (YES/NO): NO